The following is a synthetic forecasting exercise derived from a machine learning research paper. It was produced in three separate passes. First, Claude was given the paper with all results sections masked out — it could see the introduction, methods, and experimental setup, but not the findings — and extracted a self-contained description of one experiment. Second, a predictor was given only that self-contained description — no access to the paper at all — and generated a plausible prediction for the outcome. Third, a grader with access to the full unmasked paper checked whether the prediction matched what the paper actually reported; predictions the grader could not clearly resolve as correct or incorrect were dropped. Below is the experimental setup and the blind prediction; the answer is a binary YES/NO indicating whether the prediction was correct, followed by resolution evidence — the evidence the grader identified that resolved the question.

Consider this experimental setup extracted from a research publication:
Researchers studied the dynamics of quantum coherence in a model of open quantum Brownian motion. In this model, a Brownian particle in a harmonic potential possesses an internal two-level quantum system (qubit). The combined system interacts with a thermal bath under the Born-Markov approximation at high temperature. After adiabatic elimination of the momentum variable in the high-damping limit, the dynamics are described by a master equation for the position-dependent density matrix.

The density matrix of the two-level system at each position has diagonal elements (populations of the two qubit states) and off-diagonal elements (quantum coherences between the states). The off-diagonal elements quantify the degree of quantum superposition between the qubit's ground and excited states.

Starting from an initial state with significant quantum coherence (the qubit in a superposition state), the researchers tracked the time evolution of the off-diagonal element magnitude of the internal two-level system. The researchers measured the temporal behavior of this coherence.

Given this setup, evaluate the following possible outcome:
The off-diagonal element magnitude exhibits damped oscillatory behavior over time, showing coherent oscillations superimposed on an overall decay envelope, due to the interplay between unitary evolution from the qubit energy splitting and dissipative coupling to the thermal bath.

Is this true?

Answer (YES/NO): YES